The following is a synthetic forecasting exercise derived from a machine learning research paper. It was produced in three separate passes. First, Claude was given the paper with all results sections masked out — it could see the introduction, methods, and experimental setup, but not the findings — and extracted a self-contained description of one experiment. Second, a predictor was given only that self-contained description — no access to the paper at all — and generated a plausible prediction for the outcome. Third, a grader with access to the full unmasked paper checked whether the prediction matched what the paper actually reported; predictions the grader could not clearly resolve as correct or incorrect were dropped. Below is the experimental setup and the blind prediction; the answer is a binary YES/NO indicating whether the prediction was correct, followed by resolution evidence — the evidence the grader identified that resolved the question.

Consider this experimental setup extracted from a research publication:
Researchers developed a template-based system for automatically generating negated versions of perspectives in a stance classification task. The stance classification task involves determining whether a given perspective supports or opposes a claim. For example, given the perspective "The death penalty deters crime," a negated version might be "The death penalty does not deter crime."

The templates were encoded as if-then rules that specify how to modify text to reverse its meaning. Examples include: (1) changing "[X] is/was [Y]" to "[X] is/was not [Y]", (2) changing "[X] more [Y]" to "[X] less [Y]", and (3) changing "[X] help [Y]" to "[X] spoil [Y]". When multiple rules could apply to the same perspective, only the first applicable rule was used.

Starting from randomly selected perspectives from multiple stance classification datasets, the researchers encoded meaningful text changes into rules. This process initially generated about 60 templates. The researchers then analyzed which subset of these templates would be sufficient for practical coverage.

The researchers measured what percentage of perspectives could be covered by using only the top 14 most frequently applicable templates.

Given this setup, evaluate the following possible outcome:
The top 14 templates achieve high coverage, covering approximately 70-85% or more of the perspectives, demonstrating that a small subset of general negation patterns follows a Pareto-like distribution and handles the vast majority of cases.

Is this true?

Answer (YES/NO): YES